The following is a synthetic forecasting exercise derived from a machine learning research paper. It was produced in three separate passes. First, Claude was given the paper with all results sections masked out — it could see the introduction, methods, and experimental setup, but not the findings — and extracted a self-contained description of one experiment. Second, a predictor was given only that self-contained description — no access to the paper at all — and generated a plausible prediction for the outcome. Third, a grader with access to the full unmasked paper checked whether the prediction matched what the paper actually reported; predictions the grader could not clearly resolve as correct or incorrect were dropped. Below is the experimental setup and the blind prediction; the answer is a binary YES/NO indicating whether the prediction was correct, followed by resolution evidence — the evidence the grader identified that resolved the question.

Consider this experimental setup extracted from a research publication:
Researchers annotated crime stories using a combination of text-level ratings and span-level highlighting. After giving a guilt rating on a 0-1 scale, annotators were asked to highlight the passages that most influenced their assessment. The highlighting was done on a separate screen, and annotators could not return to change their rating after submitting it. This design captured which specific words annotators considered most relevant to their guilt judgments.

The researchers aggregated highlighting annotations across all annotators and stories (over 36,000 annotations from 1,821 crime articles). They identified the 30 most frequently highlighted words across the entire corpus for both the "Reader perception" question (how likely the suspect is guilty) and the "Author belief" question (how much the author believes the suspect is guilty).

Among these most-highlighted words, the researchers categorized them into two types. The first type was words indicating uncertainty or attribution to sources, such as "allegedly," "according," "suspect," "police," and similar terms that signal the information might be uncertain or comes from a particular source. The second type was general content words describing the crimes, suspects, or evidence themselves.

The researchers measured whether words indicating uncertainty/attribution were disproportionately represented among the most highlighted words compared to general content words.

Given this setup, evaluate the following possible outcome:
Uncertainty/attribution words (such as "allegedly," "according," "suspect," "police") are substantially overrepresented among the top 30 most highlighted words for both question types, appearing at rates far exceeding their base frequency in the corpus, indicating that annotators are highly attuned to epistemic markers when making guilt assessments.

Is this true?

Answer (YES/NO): YES